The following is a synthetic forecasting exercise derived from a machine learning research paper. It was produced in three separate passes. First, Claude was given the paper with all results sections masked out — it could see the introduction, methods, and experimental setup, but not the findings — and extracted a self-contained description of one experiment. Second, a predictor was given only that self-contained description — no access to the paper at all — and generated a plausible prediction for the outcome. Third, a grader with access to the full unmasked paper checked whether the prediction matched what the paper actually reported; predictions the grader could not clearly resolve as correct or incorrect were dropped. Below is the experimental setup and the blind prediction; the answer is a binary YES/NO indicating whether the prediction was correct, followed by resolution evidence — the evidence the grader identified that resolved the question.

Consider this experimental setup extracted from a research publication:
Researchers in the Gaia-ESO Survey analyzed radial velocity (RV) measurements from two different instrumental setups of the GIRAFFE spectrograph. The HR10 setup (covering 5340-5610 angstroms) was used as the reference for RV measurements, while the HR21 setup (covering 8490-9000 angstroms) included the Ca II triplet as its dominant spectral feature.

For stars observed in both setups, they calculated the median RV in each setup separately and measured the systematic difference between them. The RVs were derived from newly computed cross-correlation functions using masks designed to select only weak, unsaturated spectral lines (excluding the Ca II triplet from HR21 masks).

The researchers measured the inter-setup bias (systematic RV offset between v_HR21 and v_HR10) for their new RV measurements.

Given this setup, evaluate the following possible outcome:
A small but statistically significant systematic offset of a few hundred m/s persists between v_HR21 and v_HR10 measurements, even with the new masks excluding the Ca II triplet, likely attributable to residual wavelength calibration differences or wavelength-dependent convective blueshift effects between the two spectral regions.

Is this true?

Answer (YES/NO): YES